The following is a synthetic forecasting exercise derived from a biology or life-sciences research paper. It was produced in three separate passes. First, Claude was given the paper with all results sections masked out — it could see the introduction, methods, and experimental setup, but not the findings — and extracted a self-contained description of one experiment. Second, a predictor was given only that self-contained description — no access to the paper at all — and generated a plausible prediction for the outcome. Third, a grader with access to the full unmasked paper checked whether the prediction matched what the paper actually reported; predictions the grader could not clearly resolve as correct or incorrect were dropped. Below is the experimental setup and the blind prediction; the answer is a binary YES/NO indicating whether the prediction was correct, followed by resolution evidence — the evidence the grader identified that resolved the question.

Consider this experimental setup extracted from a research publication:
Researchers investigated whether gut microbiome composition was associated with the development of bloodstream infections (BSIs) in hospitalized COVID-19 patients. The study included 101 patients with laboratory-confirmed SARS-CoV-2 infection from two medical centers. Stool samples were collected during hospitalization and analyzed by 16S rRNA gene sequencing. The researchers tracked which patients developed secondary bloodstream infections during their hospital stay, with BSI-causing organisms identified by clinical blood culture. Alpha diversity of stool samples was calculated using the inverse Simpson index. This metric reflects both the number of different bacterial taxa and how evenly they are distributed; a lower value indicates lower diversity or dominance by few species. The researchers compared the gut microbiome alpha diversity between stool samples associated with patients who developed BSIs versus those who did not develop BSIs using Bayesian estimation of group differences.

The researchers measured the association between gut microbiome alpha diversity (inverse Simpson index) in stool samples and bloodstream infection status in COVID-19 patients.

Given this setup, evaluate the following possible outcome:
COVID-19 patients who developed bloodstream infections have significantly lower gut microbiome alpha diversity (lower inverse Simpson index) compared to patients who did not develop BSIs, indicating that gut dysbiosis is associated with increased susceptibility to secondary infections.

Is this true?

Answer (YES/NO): YES